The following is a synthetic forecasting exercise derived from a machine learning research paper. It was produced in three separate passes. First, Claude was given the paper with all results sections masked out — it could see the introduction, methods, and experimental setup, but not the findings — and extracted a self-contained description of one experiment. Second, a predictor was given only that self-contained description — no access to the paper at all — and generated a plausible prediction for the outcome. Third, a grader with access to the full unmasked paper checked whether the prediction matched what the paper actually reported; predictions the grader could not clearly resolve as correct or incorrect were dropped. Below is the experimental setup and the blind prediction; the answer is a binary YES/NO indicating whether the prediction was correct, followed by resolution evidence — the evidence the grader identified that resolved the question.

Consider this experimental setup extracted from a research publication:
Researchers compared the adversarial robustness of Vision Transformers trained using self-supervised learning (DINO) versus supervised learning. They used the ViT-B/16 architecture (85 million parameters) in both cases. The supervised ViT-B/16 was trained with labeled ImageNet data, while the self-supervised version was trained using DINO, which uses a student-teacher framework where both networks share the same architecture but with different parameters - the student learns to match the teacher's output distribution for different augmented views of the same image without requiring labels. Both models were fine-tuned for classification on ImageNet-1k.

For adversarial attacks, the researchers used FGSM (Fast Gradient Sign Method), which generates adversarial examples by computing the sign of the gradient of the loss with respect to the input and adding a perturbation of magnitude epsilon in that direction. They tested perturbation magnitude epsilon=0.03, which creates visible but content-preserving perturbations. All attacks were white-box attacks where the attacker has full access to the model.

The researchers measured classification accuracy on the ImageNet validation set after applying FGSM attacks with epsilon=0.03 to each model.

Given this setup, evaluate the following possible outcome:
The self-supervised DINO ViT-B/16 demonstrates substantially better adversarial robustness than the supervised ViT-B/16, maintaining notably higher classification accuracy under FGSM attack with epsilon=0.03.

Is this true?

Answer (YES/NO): NO